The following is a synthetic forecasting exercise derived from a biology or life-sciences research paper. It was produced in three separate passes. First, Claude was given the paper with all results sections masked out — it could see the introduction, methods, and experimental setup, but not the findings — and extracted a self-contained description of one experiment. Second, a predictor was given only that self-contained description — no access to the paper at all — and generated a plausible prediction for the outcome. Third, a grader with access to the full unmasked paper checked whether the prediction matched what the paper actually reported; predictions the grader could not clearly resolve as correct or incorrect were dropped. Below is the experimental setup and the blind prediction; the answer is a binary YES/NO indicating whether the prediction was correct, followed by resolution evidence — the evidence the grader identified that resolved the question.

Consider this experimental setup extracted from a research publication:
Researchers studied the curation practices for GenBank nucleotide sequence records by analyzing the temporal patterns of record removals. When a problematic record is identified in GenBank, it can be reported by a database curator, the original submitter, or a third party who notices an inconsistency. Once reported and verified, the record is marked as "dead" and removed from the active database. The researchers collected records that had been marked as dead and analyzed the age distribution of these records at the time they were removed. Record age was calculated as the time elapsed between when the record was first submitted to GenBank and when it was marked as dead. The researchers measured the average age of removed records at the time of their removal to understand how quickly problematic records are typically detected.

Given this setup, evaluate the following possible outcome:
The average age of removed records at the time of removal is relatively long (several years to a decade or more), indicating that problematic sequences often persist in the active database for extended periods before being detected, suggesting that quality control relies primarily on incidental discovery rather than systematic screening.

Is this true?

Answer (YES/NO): NO